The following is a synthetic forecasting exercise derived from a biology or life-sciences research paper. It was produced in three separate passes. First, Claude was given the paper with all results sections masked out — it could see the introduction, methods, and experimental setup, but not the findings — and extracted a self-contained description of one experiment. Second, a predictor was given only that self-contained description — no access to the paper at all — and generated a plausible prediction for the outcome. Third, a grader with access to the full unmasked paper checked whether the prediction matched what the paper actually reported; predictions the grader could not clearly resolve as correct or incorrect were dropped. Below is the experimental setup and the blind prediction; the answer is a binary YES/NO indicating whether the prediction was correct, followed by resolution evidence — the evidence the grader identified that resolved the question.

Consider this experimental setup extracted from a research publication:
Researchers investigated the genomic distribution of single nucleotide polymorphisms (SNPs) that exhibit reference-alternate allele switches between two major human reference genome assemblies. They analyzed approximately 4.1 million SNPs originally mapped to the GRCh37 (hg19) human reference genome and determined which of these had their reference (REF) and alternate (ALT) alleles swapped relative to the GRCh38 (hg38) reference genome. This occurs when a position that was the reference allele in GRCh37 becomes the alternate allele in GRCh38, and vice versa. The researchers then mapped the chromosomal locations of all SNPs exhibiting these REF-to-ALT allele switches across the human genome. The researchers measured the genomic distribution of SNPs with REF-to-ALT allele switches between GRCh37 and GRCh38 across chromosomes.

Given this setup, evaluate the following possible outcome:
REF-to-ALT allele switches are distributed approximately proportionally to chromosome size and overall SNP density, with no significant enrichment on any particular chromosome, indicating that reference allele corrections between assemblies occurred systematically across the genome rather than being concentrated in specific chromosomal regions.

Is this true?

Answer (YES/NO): NO